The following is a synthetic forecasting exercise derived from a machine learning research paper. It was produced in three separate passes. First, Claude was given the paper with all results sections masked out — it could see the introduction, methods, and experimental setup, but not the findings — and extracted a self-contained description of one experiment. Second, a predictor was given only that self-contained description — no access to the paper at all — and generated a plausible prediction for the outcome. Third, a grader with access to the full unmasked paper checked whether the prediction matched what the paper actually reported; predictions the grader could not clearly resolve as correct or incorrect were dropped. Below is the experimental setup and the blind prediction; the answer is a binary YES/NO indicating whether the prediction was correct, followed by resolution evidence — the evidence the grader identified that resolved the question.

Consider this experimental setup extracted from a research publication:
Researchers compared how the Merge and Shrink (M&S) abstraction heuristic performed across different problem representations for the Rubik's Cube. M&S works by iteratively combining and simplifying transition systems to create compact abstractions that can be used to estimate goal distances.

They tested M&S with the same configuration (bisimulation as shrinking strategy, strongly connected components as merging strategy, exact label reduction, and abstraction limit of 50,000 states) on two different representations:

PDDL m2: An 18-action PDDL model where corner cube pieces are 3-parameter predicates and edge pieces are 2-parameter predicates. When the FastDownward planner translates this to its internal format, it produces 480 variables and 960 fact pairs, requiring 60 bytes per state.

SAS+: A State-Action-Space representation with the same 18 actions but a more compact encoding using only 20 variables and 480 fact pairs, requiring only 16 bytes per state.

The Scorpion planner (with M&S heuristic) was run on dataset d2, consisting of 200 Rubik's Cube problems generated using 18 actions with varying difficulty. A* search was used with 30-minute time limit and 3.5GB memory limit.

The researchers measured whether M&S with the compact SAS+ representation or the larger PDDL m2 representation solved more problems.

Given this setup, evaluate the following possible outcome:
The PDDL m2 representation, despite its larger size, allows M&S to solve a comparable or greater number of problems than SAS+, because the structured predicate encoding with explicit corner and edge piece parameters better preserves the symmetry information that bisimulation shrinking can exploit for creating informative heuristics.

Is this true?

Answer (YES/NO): YES